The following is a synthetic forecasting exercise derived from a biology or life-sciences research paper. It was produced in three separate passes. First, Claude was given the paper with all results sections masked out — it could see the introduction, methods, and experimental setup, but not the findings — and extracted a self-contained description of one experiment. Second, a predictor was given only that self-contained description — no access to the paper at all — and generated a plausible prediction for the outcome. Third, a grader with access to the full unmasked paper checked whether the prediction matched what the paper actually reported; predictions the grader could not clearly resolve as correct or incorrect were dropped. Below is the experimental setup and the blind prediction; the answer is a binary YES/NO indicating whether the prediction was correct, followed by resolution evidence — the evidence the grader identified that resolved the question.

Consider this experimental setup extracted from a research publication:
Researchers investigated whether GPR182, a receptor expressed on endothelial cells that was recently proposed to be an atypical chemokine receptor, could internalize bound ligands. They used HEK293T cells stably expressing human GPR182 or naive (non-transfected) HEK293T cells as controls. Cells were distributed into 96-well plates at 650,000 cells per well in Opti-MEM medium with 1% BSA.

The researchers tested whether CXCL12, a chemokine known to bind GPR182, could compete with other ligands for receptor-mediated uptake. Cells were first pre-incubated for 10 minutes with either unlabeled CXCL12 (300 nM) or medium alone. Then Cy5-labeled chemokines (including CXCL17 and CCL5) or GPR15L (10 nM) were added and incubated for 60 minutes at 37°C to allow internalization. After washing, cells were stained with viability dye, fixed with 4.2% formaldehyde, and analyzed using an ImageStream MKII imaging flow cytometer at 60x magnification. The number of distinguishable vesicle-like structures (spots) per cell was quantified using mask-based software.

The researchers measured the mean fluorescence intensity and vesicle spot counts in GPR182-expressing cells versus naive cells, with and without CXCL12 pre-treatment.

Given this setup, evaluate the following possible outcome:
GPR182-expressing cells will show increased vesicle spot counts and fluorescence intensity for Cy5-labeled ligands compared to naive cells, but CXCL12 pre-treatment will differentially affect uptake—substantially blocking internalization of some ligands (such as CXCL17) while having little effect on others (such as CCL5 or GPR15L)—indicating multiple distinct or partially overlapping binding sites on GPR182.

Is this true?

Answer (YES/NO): NO